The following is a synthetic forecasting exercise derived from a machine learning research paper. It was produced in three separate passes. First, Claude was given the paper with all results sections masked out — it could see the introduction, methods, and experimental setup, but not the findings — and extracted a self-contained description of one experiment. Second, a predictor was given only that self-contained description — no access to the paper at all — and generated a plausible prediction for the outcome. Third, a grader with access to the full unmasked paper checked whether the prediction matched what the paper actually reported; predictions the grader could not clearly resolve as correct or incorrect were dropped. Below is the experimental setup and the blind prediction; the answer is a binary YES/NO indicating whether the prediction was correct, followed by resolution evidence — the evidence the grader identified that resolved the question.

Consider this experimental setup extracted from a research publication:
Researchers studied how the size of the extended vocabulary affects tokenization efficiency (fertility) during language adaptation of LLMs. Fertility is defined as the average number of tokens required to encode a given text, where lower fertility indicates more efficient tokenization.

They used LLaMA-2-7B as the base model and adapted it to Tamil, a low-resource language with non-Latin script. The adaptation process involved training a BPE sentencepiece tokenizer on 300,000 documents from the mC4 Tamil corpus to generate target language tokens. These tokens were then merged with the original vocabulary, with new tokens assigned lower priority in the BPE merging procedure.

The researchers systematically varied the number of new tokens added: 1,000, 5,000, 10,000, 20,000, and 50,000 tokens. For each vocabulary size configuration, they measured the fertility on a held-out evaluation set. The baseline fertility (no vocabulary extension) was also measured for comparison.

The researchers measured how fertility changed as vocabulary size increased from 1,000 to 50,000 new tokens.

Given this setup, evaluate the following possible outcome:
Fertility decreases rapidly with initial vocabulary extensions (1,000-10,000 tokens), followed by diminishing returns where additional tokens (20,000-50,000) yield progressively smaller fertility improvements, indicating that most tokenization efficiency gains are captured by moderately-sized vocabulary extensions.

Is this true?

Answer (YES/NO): YES